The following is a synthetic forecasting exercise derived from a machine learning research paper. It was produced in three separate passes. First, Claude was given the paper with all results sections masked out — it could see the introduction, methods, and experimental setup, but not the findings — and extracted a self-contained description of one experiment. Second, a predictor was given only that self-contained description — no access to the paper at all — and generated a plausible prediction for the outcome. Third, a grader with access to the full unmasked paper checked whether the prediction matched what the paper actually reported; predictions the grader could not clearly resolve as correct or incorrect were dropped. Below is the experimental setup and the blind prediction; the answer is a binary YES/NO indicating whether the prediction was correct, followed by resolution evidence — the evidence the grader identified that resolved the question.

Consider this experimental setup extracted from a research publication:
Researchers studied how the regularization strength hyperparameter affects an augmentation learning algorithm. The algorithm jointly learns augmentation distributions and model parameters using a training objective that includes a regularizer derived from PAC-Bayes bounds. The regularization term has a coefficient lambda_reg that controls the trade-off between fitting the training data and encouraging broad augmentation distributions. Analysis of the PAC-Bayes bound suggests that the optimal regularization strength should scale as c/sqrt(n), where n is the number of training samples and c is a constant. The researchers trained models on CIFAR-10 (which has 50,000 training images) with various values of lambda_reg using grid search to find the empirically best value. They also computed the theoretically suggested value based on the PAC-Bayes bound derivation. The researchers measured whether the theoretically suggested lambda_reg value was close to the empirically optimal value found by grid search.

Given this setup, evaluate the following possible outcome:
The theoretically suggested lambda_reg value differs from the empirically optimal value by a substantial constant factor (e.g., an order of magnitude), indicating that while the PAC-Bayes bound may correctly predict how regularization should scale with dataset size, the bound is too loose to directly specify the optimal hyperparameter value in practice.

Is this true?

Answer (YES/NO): NO